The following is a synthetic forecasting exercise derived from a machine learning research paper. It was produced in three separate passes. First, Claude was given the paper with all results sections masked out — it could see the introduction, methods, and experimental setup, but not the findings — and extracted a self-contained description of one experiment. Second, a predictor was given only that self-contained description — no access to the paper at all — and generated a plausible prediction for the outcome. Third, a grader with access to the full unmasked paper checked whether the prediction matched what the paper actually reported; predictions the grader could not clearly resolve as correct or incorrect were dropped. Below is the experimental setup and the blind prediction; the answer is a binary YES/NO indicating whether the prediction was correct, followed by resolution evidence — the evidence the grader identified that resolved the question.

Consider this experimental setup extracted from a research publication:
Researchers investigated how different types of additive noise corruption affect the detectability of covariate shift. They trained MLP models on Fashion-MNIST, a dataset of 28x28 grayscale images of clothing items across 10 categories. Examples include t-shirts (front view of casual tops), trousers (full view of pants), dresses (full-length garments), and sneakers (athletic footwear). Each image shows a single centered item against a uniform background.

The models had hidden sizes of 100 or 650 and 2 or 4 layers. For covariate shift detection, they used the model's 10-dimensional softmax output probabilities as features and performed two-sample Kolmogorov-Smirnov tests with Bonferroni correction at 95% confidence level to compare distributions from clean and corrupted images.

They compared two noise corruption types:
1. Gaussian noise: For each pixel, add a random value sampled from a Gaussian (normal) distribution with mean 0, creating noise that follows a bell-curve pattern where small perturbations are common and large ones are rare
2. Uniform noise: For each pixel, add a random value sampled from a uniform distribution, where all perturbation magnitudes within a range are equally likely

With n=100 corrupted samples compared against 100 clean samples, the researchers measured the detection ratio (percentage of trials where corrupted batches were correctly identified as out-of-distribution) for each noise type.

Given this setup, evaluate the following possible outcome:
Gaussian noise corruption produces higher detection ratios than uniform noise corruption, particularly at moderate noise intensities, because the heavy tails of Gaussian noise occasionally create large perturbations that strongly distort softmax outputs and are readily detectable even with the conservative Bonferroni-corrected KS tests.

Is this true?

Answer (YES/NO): YES